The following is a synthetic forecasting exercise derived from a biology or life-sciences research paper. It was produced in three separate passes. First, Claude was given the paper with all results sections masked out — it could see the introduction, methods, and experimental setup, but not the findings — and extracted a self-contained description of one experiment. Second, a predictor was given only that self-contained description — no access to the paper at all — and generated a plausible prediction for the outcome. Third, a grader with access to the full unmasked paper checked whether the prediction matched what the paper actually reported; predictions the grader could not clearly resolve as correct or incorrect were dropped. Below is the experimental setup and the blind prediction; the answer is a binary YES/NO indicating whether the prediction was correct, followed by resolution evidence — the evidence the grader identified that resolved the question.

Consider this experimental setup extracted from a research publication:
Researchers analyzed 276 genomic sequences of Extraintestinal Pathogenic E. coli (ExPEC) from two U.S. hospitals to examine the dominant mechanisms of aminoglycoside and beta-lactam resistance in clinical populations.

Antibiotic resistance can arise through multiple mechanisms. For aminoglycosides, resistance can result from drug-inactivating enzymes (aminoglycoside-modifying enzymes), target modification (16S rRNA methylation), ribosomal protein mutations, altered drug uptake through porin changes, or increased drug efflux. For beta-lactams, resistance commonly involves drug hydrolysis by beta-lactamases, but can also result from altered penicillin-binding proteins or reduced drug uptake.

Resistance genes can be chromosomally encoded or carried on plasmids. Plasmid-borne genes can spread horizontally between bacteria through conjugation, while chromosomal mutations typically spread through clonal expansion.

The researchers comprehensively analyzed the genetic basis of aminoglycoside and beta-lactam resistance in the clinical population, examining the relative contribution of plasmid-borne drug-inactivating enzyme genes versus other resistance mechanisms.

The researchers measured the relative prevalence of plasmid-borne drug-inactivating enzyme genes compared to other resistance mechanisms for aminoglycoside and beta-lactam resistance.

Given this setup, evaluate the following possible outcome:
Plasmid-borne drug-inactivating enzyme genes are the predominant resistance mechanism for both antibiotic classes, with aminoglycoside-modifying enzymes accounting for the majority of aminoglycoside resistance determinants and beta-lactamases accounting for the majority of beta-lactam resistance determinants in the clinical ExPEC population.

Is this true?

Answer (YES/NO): YES